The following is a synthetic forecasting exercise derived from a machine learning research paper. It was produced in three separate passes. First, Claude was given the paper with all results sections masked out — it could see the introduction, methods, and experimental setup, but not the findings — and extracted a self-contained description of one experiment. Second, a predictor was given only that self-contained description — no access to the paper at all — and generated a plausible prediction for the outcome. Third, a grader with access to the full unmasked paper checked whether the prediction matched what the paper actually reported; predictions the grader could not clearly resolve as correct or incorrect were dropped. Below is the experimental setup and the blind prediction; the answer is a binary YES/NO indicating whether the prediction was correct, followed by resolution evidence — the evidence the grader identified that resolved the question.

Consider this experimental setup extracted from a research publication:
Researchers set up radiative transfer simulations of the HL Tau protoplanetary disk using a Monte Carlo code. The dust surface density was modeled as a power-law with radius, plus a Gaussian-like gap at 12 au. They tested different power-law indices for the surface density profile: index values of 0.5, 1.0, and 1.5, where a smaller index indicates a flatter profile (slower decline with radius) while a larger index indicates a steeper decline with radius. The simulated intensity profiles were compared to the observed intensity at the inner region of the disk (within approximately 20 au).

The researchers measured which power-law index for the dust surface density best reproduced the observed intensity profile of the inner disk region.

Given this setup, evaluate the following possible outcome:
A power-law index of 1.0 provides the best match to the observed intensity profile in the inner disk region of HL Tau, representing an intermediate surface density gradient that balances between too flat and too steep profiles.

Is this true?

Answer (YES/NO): NO